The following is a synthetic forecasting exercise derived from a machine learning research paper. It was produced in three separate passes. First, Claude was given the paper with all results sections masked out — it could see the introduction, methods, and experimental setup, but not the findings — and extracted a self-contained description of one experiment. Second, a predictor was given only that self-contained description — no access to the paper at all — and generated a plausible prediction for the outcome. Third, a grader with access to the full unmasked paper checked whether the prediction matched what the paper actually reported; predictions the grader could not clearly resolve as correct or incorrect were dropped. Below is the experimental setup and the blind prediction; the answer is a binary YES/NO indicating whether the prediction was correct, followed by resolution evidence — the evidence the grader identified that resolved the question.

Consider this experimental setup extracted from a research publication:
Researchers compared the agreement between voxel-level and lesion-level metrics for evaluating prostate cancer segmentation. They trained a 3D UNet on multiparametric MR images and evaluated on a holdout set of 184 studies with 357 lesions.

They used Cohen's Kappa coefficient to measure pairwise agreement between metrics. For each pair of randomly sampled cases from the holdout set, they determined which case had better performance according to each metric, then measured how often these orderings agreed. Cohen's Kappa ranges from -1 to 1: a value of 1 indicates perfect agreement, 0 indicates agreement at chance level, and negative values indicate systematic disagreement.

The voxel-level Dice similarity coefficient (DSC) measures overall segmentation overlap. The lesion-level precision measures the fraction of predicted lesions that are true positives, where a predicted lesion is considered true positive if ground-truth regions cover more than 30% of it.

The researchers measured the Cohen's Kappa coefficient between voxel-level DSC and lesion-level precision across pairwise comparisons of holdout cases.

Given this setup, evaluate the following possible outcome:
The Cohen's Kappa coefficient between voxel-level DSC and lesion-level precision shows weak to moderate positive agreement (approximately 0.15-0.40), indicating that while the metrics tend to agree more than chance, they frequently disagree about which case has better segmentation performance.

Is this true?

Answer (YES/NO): NO